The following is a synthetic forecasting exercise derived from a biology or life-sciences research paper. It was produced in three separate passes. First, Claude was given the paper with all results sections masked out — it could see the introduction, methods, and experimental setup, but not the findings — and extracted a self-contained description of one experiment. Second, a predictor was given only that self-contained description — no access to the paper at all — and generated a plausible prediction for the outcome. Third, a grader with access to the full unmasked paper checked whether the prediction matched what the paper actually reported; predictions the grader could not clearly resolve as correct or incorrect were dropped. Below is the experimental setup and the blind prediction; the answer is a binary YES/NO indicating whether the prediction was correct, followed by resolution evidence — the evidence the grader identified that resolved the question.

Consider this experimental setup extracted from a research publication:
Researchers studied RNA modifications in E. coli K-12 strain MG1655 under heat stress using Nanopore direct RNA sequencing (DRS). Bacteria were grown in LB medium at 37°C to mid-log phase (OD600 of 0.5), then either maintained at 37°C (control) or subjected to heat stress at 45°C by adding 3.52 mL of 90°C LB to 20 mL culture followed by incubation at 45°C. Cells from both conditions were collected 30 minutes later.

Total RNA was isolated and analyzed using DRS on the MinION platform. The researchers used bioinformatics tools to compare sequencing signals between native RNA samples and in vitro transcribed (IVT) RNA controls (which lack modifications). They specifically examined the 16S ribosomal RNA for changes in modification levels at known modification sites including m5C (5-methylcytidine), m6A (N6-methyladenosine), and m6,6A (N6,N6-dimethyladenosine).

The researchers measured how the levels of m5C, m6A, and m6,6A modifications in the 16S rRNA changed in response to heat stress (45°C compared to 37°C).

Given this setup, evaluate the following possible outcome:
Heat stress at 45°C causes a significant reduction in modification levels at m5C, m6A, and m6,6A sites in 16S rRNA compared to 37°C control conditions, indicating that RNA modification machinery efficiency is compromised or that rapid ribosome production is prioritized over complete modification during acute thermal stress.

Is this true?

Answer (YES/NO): NO